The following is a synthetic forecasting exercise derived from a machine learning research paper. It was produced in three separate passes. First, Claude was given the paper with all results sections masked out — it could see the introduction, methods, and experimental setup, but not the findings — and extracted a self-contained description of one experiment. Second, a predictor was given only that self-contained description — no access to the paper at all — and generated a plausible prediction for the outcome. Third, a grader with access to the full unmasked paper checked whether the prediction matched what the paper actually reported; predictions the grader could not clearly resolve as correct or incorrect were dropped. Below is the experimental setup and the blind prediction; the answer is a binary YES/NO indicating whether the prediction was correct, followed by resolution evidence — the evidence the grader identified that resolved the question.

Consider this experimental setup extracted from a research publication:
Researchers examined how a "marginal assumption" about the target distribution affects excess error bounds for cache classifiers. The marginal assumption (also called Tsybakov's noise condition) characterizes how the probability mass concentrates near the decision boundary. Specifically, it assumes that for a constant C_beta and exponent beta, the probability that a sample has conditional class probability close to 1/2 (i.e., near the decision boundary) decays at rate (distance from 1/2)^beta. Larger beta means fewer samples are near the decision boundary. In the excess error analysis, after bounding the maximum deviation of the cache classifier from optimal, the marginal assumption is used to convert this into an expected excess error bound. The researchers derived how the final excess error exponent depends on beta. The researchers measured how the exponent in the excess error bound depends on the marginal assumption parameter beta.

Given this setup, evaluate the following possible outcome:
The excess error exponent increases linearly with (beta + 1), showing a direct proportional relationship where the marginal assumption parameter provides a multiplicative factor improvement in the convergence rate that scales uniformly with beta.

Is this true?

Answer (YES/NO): YES